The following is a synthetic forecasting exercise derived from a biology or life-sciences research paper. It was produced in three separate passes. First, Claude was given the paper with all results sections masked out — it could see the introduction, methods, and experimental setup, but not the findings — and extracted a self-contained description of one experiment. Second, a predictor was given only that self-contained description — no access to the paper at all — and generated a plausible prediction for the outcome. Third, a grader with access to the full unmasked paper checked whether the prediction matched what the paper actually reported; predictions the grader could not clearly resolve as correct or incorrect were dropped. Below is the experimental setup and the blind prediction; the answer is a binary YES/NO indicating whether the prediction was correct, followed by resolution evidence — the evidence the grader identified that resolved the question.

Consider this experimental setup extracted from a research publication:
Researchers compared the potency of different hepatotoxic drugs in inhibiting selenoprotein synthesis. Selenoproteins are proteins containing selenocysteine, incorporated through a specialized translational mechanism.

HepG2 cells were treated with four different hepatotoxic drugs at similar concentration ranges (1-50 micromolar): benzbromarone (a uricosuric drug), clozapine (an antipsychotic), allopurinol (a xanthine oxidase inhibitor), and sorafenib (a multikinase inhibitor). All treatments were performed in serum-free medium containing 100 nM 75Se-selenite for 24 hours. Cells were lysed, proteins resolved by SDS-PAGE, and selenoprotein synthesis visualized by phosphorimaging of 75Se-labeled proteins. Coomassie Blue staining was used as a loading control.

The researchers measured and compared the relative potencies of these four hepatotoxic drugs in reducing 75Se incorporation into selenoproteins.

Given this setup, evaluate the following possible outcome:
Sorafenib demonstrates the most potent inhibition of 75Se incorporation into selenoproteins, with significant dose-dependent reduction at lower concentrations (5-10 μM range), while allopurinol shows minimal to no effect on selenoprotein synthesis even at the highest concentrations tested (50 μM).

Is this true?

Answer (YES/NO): NO